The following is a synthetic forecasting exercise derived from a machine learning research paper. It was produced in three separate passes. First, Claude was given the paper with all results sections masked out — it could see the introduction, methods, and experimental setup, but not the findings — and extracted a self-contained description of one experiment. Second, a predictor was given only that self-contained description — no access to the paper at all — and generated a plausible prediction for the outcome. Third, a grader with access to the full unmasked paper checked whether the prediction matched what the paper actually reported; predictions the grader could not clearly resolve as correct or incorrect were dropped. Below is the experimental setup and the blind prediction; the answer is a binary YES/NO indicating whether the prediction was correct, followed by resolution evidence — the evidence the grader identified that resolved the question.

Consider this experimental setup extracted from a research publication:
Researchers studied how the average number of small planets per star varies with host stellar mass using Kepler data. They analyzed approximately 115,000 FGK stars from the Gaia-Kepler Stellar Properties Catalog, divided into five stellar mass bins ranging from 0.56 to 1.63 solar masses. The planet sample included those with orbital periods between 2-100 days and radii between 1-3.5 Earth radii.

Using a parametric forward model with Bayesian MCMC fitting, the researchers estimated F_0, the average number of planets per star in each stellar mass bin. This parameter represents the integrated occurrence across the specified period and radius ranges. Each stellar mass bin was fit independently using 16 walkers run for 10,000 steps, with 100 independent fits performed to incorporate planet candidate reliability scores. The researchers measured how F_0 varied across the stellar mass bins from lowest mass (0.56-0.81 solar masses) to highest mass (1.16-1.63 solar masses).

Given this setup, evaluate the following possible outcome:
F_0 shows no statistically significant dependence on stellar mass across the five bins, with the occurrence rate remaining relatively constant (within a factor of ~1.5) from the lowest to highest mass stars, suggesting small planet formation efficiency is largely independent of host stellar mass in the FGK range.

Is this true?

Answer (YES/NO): NO